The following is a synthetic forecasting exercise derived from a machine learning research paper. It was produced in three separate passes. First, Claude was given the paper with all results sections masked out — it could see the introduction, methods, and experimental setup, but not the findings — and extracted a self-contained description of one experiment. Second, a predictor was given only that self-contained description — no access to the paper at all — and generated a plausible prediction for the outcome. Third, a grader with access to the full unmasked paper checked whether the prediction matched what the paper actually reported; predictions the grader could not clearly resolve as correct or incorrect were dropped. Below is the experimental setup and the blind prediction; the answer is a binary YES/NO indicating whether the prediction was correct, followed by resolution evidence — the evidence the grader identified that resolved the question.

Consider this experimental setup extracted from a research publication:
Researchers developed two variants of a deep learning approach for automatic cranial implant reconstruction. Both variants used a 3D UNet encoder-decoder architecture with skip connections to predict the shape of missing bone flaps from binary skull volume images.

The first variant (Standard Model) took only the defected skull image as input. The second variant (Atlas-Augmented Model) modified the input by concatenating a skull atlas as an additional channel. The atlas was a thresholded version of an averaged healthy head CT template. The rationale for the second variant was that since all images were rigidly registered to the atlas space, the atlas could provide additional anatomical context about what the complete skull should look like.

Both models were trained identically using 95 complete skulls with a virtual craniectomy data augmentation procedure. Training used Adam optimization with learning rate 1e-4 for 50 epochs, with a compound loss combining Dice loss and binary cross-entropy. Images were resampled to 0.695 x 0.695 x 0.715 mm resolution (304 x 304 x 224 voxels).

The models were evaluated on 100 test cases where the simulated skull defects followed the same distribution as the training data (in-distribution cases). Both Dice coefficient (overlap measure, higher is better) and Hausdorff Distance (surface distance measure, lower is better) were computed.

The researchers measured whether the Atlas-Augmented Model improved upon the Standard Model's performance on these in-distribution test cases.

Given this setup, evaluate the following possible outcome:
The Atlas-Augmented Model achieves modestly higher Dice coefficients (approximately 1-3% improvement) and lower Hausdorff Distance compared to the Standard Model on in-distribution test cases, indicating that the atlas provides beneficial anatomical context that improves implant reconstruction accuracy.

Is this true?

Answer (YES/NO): NO